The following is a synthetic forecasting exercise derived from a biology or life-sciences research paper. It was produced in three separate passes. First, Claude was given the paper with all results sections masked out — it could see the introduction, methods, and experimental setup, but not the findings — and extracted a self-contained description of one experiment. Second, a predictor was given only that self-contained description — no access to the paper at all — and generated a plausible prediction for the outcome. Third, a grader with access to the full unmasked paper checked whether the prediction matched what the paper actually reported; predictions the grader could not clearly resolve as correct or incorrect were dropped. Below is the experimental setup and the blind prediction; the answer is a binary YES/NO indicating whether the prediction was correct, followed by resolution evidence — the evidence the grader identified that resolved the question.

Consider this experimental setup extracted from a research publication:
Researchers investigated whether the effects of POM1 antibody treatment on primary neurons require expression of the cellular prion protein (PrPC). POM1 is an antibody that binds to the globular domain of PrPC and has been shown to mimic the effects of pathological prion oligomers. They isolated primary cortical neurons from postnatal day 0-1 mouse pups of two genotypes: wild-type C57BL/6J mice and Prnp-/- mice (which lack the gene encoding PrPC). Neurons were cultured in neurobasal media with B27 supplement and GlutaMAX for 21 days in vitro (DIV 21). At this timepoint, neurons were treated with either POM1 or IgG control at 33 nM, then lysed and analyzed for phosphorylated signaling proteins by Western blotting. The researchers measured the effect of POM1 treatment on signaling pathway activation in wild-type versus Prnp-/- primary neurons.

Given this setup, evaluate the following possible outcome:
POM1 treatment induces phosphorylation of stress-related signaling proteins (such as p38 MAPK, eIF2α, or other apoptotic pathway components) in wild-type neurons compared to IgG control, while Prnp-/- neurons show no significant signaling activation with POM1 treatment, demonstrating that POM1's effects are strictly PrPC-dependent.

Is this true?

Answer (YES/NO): NO